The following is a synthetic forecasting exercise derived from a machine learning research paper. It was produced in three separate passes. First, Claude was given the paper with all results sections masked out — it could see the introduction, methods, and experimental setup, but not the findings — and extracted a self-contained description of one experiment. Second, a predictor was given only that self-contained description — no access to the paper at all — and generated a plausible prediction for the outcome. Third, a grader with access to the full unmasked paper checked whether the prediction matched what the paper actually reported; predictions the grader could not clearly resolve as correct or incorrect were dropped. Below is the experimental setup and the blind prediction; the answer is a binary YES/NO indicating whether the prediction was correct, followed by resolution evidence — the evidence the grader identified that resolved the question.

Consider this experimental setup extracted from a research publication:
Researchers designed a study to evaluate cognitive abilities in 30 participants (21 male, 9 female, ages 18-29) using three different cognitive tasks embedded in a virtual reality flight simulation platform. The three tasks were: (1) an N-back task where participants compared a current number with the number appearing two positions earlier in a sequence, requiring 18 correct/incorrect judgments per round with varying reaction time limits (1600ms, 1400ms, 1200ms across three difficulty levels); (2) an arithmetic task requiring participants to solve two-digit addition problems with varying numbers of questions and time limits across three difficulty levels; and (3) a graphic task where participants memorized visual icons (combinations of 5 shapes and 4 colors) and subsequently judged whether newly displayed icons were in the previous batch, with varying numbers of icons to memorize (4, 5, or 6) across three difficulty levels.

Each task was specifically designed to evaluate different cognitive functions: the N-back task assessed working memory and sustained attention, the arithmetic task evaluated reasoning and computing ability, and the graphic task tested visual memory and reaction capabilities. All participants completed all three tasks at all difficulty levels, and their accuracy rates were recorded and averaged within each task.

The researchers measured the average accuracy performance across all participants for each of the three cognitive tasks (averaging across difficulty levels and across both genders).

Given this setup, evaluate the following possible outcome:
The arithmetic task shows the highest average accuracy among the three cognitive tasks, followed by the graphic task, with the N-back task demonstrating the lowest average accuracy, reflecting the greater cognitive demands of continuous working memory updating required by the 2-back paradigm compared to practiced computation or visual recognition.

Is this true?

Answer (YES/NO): NO